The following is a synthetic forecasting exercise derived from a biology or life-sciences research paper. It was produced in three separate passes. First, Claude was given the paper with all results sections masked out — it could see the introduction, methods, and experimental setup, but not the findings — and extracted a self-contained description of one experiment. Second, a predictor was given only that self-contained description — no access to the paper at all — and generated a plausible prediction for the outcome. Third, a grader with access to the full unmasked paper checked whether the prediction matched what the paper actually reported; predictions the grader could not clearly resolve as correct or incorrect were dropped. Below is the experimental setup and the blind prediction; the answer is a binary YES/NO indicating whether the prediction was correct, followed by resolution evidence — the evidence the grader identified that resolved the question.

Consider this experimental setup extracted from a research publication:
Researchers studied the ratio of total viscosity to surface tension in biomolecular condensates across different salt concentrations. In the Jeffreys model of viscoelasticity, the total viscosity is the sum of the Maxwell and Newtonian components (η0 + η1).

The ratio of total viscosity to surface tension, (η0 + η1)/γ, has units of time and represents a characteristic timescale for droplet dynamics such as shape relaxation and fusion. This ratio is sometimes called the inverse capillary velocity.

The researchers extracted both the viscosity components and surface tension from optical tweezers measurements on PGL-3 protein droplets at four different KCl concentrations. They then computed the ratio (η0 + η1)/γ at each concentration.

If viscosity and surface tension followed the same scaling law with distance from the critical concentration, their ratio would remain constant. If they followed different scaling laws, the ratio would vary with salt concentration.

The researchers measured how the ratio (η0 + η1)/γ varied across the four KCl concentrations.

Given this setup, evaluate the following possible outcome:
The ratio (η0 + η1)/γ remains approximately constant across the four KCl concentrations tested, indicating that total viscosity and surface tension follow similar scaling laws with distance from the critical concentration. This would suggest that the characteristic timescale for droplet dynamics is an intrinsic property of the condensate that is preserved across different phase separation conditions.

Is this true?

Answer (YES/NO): NO